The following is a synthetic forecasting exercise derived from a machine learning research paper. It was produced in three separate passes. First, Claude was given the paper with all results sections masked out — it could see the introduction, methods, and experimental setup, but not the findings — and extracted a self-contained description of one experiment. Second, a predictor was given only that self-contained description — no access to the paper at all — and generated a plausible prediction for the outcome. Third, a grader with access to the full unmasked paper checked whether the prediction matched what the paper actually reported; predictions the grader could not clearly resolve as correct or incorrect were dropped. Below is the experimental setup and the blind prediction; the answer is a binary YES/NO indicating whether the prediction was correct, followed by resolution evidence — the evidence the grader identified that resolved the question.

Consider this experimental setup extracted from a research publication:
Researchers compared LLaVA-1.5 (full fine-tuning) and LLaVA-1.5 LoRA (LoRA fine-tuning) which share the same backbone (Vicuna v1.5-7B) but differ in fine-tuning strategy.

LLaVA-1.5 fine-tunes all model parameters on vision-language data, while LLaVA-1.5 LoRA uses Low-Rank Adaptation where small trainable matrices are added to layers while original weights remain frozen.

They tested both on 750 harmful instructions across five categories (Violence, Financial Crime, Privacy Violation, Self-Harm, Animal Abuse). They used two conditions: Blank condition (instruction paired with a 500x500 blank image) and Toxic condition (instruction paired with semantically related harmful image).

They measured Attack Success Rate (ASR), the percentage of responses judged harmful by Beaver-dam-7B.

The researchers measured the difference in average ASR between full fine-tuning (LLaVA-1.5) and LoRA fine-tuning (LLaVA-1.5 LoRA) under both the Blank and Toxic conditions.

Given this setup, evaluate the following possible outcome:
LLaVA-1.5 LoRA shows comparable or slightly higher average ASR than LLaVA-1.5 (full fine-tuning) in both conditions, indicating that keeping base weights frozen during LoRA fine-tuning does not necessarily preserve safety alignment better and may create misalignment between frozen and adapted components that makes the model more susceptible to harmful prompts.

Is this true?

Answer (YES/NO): NO